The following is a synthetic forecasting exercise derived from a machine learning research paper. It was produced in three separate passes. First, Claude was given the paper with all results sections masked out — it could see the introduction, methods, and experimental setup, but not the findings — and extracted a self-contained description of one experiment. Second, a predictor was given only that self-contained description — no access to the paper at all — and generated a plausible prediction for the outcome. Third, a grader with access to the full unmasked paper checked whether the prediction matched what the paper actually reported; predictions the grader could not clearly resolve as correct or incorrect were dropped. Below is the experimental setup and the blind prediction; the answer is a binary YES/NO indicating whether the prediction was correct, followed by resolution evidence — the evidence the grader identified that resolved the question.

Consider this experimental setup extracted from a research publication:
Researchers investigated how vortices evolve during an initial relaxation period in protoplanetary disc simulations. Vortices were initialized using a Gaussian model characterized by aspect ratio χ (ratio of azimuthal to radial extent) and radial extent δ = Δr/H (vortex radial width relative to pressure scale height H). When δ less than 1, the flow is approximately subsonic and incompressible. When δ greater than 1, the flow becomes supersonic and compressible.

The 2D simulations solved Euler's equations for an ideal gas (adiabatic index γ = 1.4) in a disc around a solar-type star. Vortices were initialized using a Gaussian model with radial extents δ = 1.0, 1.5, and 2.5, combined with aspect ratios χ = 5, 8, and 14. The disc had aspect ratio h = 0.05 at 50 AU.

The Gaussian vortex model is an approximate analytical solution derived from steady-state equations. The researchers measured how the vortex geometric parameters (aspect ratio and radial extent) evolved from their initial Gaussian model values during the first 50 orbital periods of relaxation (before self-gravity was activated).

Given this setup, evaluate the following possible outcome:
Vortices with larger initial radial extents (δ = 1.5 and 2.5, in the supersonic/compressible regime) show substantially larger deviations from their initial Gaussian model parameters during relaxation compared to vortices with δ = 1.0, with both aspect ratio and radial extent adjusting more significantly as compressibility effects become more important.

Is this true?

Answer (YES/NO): NO